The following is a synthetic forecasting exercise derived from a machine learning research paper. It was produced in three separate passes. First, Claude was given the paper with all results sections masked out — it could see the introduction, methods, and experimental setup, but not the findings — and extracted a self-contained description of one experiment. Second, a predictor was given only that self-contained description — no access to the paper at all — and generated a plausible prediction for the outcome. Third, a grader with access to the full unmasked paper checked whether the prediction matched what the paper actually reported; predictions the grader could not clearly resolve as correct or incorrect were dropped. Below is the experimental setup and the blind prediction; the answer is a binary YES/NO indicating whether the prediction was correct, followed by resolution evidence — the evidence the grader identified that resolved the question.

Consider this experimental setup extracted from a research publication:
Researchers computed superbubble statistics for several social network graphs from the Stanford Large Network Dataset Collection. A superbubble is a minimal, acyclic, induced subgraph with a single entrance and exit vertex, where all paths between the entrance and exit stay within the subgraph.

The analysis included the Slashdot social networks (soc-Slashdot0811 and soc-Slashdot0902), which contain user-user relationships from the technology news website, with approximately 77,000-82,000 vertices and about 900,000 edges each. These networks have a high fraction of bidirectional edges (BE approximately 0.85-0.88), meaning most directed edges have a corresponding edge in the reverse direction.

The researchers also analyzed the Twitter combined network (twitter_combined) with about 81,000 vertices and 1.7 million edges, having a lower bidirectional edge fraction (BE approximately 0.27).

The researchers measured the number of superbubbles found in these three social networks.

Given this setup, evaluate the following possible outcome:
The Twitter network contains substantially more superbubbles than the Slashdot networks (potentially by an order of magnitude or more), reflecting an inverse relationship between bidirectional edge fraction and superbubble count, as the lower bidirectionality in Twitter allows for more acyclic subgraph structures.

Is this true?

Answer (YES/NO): NO